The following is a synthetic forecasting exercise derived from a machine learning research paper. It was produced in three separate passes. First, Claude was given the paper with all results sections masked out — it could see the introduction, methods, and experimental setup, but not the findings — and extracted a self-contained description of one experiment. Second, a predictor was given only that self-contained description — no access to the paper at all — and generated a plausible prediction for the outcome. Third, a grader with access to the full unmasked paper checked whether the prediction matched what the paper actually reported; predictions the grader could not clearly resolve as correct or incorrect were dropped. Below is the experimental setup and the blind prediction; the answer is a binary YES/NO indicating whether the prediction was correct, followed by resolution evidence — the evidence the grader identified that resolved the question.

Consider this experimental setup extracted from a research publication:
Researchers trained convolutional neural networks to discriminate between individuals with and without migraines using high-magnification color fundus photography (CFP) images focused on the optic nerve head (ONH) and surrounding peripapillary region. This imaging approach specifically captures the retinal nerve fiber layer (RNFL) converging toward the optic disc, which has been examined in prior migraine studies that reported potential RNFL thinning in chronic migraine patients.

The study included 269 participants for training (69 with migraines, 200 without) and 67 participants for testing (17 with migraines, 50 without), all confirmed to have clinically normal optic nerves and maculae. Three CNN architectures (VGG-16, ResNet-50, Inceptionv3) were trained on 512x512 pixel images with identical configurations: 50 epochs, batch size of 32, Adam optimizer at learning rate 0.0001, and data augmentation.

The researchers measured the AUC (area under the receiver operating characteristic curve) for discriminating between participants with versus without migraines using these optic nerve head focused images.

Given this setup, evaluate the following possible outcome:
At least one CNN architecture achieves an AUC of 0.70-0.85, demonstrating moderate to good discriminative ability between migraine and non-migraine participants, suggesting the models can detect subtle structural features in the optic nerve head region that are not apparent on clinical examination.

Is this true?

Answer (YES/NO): NO